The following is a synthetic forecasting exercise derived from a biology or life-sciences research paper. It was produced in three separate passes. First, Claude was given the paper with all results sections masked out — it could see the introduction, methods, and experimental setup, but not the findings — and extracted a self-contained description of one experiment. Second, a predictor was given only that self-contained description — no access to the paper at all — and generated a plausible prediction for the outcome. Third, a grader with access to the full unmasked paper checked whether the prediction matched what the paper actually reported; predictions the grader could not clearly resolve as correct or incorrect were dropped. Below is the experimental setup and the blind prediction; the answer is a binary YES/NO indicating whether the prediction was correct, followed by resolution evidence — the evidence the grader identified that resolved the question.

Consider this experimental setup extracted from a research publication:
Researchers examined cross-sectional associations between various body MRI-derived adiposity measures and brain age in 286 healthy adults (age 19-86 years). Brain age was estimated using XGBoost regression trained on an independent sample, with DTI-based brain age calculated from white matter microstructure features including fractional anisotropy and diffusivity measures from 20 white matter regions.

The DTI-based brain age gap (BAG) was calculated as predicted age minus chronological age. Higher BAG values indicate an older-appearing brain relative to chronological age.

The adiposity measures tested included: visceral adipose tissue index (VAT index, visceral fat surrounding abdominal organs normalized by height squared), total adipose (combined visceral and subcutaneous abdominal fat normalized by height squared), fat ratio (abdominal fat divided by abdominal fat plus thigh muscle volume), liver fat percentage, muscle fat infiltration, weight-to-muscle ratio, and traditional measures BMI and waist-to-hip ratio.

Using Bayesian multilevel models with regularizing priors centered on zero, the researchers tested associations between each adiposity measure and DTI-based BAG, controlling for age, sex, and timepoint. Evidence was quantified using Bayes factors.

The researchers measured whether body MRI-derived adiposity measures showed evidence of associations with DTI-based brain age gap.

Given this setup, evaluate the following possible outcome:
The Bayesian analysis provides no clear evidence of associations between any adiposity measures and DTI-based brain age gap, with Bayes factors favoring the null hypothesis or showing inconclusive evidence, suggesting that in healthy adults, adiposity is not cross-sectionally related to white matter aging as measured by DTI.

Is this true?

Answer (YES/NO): YES